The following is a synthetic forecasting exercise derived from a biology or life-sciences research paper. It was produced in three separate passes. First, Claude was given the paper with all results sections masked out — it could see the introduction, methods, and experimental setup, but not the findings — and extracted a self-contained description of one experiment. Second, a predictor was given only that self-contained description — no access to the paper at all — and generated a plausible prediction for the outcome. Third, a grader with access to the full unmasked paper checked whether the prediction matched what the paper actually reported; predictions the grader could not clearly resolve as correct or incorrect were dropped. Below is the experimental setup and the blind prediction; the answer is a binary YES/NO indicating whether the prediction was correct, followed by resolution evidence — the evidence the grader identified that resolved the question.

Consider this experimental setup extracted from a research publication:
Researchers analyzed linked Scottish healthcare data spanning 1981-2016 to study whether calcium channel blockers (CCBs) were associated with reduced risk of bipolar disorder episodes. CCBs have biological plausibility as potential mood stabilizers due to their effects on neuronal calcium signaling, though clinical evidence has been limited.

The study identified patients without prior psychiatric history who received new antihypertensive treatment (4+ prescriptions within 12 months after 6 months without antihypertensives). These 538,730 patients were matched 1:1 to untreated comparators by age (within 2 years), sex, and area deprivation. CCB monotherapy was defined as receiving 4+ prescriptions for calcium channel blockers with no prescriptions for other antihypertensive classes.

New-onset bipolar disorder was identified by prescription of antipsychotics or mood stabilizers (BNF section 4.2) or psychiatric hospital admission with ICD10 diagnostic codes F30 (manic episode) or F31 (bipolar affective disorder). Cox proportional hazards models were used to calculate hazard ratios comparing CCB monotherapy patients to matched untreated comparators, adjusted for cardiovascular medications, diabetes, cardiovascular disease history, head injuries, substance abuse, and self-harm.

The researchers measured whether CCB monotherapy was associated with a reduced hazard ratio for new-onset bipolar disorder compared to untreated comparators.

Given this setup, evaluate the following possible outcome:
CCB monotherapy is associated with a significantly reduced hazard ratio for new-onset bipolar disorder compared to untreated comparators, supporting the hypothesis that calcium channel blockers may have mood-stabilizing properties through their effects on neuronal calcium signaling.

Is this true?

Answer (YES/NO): NO